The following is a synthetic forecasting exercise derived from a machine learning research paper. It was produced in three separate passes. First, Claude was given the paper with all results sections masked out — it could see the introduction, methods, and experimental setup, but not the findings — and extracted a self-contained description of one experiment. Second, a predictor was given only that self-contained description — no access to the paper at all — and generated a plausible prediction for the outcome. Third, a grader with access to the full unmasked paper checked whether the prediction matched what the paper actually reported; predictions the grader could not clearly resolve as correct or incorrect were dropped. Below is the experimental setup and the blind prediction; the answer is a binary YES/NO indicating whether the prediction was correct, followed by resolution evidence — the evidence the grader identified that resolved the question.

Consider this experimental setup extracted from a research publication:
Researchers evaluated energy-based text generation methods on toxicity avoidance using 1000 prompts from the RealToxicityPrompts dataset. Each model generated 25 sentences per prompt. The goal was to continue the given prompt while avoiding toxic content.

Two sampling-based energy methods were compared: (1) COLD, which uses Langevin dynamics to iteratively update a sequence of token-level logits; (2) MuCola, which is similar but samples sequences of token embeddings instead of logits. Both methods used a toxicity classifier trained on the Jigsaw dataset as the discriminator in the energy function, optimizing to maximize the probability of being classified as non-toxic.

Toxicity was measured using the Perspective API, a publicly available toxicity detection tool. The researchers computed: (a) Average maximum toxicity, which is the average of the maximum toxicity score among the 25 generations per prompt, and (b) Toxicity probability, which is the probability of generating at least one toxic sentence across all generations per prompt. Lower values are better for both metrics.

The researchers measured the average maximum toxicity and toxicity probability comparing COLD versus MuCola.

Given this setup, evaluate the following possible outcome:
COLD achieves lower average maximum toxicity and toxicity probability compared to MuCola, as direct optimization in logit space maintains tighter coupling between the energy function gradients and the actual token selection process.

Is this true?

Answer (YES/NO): NO